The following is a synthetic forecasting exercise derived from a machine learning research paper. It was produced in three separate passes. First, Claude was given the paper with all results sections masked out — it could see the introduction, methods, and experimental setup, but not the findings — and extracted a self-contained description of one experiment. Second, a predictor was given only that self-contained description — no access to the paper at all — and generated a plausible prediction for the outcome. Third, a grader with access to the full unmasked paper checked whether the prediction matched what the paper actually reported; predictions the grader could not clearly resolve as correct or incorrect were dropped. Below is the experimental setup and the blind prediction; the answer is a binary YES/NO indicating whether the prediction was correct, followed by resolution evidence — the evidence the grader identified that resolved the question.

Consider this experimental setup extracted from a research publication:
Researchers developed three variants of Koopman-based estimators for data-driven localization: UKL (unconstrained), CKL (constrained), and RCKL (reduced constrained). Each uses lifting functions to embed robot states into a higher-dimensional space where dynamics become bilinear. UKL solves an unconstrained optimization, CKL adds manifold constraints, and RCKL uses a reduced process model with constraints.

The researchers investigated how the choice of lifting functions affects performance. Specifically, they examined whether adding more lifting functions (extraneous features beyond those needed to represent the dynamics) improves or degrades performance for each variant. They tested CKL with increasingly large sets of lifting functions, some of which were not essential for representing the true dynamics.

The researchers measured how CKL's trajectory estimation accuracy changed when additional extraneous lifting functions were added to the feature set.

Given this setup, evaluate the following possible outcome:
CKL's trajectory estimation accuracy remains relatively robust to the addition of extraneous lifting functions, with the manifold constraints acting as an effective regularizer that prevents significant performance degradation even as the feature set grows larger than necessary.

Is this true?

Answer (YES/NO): NO